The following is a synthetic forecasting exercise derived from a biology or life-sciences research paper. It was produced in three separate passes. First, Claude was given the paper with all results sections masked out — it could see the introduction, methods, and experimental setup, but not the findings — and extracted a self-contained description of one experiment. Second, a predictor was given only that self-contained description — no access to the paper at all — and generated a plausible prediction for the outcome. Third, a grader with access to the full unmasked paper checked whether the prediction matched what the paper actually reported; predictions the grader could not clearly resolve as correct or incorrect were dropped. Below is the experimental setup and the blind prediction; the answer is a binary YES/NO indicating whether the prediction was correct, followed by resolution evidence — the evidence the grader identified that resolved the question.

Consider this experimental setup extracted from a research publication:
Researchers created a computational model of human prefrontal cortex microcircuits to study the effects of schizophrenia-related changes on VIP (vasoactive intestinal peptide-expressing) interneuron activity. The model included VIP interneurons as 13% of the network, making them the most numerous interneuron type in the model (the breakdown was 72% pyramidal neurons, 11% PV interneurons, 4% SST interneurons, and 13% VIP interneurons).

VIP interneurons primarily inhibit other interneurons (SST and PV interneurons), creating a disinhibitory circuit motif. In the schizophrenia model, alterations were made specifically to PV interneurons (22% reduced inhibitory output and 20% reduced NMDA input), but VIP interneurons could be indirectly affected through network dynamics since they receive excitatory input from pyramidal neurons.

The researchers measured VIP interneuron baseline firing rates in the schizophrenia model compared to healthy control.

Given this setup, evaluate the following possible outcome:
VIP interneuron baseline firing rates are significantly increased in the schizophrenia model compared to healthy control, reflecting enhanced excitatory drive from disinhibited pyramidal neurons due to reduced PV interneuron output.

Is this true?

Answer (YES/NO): YES